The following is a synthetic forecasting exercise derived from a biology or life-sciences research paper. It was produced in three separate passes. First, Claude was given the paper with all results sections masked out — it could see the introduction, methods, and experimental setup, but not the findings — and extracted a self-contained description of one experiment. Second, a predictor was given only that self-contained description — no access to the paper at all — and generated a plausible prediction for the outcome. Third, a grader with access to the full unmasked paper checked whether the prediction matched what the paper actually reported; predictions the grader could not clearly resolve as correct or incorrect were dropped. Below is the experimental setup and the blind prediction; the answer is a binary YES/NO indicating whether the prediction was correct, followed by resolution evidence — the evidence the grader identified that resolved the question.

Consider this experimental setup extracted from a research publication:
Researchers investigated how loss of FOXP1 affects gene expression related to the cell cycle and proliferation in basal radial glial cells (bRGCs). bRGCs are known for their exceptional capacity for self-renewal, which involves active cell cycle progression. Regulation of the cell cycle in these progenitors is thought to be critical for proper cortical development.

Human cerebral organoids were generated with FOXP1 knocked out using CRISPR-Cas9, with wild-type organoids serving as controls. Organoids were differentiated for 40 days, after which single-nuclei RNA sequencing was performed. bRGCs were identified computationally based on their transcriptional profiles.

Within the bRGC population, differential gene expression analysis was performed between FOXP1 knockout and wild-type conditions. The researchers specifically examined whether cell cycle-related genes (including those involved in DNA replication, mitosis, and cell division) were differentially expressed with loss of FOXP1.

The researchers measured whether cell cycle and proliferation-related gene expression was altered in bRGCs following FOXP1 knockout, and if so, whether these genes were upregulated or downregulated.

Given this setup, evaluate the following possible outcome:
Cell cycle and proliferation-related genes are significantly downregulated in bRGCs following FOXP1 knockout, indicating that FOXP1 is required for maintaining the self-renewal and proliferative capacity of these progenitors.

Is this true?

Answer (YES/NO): YES